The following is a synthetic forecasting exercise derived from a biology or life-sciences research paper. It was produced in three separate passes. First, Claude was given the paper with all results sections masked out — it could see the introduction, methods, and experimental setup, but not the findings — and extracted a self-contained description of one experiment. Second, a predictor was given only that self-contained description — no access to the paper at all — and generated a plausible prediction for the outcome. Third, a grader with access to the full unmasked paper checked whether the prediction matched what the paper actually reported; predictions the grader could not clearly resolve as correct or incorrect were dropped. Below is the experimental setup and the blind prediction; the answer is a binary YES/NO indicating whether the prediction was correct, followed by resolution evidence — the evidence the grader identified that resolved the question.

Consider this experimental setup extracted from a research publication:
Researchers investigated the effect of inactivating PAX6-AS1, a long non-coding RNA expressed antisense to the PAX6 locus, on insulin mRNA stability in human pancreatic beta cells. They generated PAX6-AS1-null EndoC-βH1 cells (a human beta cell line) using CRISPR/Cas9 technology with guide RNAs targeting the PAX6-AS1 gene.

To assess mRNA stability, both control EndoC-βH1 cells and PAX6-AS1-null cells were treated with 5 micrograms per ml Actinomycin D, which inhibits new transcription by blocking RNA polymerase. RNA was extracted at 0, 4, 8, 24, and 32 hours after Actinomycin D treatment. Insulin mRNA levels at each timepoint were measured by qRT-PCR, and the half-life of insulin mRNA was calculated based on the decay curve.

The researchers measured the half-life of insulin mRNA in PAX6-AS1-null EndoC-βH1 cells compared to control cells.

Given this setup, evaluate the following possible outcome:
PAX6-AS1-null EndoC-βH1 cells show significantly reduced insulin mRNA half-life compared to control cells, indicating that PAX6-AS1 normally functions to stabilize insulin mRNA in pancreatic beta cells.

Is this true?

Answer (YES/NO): NO